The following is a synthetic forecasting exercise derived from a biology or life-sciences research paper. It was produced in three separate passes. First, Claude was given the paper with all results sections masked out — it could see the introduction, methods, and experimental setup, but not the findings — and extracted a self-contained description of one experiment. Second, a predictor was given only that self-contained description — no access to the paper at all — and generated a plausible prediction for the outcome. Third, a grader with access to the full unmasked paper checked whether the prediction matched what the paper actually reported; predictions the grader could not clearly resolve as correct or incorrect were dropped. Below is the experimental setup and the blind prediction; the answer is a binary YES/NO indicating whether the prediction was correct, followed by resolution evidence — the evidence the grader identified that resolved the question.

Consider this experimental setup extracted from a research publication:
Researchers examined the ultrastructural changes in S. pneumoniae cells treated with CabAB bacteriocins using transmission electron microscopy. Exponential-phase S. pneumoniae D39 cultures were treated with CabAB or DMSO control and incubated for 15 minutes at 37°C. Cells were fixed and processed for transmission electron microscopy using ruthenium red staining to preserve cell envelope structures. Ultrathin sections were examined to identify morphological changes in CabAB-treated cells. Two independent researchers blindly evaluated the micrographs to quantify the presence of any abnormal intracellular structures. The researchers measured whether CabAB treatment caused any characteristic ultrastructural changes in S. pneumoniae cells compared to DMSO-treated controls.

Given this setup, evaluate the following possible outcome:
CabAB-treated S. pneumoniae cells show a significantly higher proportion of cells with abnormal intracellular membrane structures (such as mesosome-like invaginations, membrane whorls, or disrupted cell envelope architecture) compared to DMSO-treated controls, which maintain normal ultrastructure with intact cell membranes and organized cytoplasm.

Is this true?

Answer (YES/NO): YES